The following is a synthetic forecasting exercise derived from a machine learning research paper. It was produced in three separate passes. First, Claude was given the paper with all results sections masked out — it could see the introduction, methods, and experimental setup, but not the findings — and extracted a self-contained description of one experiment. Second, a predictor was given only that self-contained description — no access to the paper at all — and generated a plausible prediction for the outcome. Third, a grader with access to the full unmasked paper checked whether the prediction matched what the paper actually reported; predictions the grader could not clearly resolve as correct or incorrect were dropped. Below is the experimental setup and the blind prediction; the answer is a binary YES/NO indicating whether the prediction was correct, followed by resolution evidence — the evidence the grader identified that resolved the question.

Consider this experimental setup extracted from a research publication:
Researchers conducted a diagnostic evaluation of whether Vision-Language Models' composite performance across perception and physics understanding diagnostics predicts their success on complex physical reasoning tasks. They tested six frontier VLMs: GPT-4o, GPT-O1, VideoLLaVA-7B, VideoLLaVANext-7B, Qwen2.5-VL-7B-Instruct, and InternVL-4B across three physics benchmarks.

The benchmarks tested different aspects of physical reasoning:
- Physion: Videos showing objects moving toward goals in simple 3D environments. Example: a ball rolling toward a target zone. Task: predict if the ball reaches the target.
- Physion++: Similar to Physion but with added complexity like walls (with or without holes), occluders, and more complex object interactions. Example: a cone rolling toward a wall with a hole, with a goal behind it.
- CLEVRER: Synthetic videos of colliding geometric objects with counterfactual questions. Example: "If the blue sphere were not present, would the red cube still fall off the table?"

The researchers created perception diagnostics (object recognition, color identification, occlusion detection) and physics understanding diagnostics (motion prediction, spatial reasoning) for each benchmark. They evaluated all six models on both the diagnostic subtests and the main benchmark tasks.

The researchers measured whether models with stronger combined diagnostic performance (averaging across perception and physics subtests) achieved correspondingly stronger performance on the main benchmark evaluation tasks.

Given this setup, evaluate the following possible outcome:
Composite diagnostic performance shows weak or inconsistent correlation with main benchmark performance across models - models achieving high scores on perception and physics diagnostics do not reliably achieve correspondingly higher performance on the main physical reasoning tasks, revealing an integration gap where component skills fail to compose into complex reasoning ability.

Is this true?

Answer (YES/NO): YES